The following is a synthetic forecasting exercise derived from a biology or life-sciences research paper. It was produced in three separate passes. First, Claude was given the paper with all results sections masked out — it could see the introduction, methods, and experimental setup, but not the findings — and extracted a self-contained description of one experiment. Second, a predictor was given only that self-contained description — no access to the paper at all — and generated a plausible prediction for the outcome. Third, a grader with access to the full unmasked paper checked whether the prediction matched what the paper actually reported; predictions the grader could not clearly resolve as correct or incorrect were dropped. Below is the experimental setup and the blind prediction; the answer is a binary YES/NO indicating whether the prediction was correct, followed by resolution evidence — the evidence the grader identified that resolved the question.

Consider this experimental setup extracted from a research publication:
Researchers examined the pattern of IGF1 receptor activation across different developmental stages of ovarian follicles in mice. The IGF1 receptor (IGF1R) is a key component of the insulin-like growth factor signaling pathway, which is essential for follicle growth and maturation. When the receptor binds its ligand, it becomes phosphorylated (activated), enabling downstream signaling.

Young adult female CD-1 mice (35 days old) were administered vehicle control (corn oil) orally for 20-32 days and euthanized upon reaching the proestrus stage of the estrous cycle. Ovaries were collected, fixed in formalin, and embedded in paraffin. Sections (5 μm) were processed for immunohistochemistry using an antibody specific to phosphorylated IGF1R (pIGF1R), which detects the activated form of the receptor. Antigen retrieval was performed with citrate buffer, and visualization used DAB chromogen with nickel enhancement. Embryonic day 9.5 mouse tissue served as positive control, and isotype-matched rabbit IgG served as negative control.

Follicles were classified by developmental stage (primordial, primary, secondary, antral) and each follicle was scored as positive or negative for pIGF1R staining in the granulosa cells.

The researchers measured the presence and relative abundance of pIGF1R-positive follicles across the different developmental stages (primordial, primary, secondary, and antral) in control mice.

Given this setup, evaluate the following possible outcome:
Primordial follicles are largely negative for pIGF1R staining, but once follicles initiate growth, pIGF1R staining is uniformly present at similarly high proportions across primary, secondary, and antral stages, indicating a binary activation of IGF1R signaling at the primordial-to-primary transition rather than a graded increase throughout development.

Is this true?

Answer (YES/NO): NO